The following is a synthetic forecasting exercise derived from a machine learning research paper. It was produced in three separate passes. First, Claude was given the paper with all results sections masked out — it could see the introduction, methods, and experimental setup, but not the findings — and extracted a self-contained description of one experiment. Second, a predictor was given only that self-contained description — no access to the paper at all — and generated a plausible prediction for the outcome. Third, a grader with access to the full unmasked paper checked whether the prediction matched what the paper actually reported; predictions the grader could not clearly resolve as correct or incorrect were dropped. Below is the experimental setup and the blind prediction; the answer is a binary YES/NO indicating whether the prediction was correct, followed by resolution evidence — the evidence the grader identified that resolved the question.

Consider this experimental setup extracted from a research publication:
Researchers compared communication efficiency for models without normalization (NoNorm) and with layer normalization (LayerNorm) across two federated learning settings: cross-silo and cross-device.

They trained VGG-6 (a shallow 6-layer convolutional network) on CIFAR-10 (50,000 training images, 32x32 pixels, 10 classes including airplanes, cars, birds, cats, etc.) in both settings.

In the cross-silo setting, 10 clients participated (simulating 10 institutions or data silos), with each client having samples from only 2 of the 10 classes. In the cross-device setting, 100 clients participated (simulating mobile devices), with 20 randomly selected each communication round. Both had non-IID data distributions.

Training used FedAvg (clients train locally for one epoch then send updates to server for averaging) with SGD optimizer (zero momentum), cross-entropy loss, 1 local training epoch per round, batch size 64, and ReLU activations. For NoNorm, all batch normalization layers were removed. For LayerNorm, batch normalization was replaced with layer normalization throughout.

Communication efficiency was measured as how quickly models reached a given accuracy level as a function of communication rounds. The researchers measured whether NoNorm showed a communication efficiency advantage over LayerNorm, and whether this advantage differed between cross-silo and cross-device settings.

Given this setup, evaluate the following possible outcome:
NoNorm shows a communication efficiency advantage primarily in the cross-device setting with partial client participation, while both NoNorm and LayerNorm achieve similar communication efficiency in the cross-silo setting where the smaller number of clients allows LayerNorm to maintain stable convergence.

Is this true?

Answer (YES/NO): NO